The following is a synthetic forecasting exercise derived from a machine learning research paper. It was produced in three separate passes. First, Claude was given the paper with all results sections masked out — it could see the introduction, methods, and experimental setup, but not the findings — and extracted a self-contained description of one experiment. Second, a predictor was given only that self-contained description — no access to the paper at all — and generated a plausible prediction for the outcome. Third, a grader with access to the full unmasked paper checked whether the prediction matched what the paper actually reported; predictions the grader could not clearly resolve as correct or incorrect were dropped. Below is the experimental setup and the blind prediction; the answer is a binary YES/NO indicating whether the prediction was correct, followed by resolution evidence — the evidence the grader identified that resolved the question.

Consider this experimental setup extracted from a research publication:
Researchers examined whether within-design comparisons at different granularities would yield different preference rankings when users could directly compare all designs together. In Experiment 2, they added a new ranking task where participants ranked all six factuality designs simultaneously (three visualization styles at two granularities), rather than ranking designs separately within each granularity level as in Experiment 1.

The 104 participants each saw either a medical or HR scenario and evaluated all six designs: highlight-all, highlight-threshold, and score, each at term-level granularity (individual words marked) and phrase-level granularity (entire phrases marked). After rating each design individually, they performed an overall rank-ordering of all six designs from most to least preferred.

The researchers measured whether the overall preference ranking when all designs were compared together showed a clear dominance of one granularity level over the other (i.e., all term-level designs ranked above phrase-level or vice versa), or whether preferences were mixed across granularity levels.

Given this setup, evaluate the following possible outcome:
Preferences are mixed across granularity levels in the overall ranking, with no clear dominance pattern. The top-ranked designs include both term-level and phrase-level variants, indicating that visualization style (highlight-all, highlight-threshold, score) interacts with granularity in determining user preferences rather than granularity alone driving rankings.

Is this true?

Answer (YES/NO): NO